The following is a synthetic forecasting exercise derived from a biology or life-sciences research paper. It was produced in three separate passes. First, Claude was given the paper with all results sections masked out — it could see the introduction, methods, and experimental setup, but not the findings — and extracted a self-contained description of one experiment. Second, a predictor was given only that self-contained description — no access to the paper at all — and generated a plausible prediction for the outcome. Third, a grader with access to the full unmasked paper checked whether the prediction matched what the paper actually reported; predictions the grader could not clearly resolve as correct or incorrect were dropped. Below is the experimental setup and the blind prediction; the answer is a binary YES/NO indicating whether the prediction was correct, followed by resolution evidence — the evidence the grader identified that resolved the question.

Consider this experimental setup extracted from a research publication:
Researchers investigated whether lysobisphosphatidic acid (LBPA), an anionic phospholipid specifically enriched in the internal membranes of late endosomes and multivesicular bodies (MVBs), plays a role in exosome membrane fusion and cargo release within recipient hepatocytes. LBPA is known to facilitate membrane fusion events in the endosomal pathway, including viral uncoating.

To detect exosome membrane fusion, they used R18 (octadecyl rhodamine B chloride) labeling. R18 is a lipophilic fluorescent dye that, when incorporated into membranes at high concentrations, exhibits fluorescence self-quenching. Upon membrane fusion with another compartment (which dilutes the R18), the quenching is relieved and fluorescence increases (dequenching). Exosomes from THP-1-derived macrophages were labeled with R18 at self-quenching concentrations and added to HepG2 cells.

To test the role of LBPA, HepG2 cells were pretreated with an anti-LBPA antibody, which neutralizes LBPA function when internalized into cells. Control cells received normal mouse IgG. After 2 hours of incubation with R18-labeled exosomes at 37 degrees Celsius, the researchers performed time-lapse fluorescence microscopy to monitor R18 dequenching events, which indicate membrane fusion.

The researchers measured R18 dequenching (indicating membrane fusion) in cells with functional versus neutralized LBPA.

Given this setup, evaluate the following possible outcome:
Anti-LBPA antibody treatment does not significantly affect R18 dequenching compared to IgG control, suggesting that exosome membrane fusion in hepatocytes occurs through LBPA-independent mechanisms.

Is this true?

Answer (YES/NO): NO